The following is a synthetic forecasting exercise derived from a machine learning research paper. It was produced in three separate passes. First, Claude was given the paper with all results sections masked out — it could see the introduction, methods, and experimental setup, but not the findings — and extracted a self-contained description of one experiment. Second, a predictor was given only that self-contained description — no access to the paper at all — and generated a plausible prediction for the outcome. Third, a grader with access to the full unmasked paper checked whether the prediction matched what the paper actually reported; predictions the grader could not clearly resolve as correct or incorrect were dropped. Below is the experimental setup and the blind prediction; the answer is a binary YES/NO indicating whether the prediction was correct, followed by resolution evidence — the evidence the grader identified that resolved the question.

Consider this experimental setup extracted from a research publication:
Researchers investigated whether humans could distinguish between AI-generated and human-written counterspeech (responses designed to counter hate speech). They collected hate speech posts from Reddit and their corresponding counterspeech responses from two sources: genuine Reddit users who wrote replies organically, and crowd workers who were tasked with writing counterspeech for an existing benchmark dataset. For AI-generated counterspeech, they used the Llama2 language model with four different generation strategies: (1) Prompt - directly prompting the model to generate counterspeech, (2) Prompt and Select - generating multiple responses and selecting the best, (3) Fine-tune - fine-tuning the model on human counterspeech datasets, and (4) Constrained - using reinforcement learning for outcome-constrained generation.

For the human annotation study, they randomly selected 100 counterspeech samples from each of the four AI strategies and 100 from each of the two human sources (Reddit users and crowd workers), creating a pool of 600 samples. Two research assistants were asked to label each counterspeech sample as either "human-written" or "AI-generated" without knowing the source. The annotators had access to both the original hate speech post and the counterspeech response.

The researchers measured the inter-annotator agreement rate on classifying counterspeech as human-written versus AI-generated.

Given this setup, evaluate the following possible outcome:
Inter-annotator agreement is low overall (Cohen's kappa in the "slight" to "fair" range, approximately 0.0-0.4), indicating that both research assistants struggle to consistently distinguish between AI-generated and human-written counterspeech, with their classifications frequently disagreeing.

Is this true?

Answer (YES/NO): NO